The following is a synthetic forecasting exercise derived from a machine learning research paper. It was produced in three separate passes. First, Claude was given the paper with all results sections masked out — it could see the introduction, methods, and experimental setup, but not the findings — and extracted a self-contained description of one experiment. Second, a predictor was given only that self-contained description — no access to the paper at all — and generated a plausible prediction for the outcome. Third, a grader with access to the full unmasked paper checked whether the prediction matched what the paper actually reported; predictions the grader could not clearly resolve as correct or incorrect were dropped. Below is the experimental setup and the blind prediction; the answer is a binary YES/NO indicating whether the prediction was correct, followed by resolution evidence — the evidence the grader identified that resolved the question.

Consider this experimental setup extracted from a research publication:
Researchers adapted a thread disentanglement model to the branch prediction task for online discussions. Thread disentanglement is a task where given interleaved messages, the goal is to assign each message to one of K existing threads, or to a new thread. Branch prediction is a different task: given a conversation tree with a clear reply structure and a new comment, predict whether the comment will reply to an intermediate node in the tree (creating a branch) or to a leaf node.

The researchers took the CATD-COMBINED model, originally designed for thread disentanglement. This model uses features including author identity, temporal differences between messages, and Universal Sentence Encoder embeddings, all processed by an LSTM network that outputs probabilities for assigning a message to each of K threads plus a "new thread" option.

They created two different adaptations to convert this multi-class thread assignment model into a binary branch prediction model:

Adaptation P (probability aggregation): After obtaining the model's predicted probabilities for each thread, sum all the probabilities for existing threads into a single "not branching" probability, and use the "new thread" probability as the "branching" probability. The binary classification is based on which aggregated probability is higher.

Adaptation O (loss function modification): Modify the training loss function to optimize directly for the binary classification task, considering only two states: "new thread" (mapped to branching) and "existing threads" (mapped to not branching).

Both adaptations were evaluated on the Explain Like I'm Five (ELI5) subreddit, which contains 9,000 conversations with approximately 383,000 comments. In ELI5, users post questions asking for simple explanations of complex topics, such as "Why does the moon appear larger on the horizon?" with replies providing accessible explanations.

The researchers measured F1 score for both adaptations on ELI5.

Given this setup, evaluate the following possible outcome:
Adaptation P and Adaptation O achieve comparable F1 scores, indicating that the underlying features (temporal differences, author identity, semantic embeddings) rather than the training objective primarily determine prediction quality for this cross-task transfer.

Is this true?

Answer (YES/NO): NO